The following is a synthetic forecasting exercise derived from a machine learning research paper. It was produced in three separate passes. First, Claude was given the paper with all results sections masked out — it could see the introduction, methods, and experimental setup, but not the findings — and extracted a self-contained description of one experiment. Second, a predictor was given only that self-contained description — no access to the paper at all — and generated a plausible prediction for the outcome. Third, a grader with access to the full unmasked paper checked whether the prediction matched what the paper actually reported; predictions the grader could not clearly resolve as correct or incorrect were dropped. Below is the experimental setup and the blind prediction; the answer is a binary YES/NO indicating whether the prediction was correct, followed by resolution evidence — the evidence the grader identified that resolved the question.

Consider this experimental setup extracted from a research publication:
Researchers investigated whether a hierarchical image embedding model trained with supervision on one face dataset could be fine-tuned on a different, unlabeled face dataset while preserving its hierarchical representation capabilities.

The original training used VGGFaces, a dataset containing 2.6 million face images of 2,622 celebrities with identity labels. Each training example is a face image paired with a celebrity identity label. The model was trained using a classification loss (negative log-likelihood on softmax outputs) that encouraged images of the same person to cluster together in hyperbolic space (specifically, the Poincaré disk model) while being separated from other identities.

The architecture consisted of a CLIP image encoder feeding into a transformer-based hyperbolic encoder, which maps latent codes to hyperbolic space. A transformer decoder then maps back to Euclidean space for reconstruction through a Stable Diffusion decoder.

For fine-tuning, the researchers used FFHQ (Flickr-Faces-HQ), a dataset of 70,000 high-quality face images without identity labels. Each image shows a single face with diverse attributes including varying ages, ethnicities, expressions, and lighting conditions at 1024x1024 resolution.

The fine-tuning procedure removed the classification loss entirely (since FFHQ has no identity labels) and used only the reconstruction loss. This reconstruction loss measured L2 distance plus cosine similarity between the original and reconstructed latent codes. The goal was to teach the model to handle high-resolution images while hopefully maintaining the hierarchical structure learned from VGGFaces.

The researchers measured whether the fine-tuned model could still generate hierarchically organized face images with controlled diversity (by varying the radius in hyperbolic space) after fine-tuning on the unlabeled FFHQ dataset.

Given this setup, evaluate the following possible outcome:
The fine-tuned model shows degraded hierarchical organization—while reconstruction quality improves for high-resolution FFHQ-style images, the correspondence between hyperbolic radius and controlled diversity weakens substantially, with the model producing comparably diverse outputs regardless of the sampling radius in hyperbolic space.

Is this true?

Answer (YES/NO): NO